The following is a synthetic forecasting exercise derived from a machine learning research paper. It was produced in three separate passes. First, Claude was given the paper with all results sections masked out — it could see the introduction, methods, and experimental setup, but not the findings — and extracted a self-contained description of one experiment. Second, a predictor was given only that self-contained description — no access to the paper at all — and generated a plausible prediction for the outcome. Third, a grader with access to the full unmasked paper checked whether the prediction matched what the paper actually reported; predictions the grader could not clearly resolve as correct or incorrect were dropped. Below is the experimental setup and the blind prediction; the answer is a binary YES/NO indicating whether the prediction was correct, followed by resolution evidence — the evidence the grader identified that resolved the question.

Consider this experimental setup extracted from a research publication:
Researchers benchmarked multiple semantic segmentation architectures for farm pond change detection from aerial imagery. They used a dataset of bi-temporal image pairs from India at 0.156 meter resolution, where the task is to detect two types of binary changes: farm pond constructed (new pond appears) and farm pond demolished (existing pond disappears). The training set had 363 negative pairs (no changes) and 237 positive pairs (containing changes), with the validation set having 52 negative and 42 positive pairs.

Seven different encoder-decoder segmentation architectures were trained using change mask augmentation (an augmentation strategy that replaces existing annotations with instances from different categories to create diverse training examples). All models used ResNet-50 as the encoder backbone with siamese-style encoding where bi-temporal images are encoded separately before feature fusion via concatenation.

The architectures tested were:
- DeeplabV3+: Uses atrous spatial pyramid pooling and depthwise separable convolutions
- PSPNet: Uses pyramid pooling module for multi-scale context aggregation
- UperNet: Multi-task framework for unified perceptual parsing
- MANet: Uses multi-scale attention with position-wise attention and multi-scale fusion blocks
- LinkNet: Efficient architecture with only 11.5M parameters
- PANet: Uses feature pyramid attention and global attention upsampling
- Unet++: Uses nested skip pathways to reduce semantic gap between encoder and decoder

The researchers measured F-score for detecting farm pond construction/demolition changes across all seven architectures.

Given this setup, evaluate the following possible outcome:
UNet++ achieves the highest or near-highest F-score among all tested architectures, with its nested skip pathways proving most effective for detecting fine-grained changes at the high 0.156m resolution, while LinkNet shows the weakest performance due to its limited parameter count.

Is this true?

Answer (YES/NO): NO